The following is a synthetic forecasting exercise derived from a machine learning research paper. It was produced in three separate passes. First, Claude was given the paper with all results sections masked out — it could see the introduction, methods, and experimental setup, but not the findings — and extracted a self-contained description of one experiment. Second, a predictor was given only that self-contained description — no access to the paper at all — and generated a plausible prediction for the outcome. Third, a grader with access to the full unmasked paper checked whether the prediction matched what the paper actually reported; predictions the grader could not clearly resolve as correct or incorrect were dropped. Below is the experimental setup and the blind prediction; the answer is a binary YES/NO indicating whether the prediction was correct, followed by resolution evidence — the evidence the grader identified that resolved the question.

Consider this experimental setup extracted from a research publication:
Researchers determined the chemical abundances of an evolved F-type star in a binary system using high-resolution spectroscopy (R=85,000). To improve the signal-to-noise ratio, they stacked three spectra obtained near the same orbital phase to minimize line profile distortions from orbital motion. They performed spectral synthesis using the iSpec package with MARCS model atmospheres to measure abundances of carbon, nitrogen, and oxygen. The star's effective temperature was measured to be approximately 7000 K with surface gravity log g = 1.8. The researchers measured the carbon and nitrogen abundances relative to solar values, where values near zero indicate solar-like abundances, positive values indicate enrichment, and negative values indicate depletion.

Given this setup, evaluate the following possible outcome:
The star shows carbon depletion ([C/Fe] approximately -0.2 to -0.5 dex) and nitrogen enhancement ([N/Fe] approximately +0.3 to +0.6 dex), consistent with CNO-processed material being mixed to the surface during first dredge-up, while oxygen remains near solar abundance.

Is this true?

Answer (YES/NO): NO